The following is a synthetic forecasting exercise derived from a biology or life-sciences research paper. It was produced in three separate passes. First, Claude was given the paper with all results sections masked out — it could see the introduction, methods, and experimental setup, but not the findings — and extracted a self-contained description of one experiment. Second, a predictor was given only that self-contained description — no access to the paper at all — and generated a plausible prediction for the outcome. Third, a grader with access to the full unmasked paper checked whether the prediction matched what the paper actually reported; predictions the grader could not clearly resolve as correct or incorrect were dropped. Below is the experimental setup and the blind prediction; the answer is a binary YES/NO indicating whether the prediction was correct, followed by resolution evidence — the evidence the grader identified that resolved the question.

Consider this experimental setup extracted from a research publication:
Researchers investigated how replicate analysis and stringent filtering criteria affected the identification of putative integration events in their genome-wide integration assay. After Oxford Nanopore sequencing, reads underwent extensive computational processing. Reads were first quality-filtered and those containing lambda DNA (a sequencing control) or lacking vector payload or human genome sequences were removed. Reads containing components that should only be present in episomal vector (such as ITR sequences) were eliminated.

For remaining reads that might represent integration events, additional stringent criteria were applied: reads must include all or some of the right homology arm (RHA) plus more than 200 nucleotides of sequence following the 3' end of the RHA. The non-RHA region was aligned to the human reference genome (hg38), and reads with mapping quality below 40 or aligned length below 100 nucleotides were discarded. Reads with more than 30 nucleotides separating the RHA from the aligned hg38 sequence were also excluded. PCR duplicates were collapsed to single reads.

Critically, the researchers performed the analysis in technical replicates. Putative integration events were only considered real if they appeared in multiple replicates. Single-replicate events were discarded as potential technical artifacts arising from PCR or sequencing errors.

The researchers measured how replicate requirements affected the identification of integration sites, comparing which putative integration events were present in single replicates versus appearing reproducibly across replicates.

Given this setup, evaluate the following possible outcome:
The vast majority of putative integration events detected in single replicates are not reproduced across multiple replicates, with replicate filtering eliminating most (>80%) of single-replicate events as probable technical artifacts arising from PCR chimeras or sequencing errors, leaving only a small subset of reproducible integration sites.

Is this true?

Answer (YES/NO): YES